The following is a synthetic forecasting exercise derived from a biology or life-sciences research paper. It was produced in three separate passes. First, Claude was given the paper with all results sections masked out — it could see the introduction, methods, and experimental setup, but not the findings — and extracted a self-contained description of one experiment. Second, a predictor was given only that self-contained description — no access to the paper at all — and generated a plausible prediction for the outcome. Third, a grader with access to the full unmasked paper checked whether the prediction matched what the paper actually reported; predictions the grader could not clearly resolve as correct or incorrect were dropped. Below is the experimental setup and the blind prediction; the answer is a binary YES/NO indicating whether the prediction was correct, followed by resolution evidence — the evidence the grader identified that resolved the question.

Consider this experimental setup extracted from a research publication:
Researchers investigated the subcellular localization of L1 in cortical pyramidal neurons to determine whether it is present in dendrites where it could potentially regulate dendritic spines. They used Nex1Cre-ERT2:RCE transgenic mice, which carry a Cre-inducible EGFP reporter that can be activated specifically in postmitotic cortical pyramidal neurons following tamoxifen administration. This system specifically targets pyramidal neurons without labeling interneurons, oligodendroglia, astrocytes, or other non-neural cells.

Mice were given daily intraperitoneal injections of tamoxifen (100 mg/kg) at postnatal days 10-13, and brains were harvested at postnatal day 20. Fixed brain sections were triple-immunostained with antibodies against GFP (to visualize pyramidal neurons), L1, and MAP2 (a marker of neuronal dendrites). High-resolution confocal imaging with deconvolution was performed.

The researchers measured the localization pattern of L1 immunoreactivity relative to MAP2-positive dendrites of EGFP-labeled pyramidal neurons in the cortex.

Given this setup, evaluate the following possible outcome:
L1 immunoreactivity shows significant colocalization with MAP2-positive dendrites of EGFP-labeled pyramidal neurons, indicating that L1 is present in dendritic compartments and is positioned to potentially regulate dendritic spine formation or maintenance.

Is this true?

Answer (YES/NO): YES